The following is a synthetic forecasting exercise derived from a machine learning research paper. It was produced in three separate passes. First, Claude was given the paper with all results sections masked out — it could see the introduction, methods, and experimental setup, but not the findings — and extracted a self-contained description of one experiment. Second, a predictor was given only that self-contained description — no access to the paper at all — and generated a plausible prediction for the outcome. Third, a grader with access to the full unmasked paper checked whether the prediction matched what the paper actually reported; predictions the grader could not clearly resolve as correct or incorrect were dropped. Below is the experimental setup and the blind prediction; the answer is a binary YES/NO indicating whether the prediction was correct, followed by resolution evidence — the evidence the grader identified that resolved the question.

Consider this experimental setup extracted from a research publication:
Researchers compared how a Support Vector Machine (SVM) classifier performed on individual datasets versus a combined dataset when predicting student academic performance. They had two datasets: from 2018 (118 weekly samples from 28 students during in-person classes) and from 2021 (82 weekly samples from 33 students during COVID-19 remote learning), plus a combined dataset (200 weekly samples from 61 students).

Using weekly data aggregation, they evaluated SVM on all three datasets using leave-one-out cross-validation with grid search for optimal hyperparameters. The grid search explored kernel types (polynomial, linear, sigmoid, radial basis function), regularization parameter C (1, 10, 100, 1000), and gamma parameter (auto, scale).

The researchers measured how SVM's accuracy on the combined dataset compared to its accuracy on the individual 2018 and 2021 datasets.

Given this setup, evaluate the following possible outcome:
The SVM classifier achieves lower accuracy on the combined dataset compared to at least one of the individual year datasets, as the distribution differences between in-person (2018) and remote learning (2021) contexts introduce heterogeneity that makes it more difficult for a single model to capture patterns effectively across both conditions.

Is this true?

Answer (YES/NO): YES